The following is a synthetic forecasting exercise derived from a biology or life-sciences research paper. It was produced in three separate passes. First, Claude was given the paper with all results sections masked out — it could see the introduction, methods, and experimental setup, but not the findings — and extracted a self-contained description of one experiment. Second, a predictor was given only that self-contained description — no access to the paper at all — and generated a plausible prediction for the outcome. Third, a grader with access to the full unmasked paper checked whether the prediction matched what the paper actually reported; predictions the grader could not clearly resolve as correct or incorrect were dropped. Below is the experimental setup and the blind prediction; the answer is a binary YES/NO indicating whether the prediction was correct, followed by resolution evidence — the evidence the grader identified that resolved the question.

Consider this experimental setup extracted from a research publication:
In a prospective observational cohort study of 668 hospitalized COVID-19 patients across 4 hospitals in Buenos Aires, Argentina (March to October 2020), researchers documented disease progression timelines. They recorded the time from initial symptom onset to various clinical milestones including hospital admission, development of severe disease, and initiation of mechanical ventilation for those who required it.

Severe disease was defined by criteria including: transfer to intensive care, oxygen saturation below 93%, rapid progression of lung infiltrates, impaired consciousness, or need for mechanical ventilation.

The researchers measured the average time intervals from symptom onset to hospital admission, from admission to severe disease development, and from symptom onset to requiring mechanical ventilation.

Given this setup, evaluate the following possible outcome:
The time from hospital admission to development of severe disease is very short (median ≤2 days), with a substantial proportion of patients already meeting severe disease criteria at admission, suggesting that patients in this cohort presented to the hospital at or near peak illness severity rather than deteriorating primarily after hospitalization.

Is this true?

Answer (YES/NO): NO